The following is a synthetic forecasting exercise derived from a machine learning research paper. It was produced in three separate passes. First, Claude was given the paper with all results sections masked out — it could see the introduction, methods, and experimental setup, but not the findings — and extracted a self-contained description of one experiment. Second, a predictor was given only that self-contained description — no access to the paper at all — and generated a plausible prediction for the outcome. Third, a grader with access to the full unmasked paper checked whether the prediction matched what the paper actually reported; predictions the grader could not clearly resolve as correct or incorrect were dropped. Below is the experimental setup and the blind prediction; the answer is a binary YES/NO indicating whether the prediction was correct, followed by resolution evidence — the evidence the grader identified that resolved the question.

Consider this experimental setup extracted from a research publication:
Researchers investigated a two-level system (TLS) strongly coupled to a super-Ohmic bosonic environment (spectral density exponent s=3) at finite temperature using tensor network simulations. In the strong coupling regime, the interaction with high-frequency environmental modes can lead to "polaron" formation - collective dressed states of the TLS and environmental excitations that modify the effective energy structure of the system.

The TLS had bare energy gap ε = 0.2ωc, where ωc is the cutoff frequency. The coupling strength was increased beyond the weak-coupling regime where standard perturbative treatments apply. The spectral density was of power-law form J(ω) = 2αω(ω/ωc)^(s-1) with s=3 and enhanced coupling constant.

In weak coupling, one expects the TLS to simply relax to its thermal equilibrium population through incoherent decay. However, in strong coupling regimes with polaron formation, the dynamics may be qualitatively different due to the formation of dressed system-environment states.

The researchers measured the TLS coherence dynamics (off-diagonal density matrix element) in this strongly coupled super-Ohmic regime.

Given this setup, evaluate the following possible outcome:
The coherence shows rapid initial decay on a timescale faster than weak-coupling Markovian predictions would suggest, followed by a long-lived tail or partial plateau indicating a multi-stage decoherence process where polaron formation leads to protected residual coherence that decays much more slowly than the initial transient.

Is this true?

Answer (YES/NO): NO